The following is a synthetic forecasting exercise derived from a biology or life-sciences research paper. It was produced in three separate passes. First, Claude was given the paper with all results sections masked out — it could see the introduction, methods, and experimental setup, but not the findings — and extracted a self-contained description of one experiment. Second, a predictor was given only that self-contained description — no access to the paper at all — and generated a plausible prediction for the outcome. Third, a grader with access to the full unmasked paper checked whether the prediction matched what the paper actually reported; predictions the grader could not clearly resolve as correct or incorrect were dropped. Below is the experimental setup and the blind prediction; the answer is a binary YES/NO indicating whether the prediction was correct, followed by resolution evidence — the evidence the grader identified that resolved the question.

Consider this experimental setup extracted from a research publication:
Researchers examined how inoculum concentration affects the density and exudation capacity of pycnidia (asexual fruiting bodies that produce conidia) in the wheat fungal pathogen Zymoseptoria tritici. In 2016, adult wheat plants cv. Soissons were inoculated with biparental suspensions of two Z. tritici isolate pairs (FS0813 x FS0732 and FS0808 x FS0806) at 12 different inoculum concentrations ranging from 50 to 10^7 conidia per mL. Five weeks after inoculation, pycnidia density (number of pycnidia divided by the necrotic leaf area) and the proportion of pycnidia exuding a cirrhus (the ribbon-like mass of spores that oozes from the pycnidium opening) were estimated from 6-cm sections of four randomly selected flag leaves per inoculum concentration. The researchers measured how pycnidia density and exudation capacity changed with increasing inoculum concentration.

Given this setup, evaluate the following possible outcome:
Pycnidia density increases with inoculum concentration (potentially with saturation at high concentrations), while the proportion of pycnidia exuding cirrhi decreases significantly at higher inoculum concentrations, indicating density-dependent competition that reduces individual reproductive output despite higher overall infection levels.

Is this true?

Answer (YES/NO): NO